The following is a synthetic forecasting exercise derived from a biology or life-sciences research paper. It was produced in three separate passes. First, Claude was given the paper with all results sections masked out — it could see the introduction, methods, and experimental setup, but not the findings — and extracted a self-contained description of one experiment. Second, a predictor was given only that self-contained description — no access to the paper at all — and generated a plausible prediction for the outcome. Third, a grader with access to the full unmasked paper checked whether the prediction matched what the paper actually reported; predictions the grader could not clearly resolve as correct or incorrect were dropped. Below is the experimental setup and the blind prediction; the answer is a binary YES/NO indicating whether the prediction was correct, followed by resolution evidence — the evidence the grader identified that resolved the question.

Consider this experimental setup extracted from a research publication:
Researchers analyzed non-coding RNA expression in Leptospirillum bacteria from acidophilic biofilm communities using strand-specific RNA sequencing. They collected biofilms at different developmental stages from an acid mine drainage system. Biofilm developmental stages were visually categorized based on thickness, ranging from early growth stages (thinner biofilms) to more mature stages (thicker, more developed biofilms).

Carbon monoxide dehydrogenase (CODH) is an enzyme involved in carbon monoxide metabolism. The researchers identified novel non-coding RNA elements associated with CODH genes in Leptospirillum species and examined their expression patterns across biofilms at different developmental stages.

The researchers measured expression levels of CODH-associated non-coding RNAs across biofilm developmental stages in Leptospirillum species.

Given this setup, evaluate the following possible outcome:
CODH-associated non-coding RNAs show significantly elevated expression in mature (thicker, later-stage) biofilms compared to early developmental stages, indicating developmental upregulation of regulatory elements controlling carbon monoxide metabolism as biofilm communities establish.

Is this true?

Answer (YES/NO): YES